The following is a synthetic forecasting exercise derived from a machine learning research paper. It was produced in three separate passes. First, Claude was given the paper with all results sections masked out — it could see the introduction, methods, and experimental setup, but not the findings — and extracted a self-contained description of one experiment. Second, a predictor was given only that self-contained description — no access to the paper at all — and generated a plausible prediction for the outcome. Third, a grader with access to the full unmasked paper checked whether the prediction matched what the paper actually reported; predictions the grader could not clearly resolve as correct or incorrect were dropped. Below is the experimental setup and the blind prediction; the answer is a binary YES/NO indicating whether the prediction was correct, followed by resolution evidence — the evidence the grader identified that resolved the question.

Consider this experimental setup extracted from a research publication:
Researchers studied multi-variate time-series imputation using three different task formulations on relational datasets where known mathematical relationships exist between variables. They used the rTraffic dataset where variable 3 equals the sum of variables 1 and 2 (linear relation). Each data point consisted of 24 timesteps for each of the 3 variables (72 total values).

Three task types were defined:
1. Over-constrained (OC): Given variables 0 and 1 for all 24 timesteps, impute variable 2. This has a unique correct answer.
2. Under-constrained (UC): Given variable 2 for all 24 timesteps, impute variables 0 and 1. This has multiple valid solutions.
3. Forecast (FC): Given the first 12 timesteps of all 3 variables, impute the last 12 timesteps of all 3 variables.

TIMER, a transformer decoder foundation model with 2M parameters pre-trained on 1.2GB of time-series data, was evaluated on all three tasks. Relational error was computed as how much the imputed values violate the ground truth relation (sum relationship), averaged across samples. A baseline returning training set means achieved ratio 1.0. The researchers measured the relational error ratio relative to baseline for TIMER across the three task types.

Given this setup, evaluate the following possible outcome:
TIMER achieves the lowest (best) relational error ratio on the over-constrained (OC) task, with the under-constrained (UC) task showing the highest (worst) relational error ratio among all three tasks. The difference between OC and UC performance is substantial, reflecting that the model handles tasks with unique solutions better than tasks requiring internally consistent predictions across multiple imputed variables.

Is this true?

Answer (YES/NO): NO